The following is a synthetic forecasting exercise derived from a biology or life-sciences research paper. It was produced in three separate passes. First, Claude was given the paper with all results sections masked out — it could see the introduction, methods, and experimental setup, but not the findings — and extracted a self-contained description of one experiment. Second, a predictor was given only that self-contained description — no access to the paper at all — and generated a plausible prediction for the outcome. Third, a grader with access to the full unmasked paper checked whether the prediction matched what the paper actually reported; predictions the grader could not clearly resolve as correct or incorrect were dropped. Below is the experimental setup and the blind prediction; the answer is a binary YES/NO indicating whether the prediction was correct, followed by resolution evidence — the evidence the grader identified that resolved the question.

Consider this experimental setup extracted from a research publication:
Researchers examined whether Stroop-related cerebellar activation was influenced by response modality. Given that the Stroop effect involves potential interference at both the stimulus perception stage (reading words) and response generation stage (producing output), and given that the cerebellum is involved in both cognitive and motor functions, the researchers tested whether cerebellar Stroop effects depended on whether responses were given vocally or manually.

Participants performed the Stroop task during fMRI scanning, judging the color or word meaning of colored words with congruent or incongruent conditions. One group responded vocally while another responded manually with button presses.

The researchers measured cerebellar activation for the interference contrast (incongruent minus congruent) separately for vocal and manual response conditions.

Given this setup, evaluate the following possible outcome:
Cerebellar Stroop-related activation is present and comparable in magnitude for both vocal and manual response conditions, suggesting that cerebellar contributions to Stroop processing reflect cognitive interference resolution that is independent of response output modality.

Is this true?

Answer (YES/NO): YES